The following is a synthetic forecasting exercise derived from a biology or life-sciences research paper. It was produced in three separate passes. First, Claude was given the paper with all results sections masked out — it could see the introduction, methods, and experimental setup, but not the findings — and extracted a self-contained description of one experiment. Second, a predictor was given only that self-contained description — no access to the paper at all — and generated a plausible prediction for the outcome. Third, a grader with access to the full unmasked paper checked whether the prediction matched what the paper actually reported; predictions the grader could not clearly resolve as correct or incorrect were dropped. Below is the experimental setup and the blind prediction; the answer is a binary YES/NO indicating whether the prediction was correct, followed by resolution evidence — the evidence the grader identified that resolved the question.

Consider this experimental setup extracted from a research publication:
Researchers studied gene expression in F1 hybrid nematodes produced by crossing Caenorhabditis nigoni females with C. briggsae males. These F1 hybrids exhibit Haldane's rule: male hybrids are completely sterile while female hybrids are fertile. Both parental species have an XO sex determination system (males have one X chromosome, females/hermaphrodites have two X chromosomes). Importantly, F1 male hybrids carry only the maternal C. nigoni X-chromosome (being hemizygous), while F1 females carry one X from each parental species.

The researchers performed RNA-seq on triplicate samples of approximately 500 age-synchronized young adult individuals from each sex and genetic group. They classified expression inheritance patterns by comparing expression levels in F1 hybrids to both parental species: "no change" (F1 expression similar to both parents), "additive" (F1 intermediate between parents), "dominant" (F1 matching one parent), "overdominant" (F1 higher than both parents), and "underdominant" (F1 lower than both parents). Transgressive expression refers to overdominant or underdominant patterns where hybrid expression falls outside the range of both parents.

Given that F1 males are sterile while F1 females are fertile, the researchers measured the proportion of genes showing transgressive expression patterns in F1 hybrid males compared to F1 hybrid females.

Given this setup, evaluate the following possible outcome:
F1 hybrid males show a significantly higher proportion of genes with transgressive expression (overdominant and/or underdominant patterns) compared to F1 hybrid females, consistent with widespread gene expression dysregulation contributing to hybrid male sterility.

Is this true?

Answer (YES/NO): NO